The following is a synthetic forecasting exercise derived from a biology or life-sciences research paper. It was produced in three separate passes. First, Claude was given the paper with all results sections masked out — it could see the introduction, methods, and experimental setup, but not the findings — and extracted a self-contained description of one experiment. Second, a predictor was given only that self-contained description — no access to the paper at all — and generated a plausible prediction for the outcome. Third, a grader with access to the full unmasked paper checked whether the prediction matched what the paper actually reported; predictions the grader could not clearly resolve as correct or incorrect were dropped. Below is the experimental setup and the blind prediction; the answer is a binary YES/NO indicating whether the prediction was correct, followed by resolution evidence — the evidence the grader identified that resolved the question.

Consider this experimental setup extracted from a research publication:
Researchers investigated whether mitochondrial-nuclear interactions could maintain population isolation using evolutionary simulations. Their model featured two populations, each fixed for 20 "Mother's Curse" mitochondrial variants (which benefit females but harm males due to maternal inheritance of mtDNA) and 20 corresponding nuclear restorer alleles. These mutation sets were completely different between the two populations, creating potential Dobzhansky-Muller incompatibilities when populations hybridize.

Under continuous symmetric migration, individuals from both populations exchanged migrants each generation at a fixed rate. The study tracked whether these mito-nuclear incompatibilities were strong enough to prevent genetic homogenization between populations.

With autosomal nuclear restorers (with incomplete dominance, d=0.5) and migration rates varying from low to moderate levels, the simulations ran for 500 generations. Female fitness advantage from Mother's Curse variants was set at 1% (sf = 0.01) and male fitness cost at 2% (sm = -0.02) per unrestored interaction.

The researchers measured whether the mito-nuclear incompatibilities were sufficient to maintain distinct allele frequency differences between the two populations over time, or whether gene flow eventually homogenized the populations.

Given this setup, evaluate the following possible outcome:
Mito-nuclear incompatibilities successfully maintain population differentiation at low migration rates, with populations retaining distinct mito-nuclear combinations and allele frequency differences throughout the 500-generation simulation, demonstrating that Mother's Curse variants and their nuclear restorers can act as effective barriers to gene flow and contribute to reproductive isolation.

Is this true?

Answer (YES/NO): NO